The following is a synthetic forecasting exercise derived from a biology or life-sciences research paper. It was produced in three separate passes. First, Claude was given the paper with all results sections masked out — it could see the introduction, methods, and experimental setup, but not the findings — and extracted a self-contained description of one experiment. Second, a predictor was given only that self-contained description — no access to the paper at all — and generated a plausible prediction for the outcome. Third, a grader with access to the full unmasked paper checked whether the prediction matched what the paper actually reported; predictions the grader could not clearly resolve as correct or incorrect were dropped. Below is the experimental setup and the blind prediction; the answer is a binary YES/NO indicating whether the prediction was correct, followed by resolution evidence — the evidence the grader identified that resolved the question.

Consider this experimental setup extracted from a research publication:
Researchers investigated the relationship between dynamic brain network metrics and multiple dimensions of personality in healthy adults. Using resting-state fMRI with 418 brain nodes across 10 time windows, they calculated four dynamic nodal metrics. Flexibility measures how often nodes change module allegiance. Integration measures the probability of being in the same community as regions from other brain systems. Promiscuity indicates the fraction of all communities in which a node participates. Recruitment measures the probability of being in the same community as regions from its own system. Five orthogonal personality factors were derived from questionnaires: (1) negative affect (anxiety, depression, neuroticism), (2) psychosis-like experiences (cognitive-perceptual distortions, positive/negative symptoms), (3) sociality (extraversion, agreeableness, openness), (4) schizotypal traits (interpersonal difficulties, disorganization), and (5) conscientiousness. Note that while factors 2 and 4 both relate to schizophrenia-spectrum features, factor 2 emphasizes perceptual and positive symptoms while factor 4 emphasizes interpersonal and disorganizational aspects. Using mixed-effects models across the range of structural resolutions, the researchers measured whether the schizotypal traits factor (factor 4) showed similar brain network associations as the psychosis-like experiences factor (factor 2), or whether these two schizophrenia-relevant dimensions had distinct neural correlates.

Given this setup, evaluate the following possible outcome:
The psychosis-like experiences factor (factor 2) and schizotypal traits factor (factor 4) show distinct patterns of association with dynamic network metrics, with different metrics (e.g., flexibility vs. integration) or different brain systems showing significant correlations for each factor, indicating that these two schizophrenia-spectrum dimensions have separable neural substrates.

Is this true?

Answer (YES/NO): NO